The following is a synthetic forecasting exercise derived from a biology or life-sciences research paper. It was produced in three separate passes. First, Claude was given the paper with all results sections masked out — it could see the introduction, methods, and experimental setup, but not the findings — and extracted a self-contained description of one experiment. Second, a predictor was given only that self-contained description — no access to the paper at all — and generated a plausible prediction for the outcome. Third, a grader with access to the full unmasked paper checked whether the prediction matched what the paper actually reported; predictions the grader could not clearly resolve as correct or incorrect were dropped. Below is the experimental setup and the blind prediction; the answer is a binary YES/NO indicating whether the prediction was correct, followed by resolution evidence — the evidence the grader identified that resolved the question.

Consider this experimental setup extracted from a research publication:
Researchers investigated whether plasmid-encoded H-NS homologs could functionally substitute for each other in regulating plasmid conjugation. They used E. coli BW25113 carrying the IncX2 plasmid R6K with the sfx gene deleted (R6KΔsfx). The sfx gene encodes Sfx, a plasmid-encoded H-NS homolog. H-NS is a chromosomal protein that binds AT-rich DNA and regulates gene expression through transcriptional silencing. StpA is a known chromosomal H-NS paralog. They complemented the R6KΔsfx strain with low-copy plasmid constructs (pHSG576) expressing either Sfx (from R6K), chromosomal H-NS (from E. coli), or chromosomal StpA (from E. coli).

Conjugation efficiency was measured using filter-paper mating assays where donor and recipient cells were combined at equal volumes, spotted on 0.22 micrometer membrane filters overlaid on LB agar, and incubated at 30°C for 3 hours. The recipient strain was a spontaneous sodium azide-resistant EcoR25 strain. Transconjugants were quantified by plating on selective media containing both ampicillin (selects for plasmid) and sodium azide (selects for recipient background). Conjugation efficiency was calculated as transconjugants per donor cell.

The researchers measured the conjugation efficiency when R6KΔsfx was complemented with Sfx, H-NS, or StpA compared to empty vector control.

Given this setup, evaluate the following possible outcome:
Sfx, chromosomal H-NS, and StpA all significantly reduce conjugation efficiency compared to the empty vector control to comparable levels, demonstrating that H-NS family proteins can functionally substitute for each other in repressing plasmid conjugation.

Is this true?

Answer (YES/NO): NO